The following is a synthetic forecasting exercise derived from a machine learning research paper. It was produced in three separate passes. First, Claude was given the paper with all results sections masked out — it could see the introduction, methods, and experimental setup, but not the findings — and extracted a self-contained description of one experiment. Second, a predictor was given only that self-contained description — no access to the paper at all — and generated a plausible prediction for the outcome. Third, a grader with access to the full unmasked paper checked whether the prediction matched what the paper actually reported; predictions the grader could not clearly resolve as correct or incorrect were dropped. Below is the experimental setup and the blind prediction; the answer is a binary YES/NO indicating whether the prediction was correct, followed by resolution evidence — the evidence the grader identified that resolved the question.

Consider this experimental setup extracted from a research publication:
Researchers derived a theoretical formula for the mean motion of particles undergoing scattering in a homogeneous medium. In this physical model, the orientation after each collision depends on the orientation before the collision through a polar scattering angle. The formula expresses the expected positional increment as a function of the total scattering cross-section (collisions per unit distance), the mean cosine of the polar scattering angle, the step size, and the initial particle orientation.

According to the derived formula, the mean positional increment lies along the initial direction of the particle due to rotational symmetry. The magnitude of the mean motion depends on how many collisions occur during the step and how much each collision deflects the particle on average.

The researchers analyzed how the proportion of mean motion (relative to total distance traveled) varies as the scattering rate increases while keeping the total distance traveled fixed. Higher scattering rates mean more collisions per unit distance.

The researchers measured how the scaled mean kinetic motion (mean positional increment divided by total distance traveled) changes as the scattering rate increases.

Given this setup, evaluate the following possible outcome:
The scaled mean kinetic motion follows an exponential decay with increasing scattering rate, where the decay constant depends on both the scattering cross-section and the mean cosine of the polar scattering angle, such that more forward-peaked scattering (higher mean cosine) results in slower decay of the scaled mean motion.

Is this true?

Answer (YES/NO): NO